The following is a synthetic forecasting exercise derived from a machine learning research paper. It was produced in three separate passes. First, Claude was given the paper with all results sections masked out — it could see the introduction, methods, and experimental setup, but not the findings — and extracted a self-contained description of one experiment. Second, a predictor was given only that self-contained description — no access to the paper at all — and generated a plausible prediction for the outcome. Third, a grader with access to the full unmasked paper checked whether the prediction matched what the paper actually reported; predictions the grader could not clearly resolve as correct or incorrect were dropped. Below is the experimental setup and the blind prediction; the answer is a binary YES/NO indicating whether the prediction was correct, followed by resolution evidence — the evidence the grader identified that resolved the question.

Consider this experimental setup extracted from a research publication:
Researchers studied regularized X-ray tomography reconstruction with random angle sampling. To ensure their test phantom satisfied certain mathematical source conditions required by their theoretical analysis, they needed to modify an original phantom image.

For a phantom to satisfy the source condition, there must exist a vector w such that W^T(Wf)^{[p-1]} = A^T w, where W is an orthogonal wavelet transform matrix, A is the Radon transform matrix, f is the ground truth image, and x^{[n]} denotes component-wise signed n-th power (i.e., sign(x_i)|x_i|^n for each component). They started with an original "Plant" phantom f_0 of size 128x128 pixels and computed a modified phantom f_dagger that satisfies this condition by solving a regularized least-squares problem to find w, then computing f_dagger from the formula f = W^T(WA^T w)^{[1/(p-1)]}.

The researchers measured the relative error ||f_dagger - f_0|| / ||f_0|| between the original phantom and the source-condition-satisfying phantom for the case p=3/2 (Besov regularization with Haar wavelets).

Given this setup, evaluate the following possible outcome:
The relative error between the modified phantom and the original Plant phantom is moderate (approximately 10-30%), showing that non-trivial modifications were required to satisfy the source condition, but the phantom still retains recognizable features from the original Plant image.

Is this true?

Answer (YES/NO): NO